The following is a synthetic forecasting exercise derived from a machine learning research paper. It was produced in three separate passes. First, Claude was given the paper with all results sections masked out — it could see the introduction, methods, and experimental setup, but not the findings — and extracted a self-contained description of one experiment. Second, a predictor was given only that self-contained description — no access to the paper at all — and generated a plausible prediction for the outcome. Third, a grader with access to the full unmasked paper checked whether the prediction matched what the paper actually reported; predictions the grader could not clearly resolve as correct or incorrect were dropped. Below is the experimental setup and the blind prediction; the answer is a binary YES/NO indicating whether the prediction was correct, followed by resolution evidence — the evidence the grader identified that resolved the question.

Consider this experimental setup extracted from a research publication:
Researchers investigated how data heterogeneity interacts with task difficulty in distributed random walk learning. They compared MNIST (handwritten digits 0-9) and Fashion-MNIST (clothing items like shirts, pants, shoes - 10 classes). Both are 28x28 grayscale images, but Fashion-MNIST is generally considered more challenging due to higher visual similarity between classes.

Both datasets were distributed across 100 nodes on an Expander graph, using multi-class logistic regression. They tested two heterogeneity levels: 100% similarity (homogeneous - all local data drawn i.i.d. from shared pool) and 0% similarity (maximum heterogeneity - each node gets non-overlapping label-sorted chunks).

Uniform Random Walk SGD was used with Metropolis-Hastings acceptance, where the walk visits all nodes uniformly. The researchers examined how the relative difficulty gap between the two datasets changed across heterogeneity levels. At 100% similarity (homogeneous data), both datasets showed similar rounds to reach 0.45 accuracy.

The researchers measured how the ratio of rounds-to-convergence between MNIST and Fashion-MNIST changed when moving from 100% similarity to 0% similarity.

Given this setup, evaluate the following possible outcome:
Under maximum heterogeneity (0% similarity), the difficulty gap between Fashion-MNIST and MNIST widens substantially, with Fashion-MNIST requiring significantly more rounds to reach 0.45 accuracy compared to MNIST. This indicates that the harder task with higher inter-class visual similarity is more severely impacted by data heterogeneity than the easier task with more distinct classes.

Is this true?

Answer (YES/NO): NO